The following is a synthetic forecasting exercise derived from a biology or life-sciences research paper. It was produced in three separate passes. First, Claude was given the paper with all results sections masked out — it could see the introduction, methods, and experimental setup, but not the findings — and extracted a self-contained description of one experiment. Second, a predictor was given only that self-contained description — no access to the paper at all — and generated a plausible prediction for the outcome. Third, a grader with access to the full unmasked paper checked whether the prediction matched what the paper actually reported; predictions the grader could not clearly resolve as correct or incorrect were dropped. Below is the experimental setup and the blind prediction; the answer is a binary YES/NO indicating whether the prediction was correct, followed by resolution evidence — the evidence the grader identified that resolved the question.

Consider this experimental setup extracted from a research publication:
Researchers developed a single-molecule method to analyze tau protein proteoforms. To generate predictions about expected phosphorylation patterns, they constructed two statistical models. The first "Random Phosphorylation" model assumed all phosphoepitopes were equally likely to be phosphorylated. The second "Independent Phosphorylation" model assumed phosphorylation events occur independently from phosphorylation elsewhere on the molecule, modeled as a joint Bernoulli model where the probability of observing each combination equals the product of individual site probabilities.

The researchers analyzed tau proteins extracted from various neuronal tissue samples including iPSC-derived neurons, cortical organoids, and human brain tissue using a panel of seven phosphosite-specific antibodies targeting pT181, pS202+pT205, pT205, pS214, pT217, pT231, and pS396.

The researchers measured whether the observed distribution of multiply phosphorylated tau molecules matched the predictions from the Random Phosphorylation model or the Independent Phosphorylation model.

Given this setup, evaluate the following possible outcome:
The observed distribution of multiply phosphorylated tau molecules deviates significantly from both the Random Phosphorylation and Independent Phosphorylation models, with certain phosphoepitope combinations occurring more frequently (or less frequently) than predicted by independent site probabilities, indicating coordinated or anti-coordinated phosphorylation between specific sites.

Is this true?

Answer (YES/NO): YES